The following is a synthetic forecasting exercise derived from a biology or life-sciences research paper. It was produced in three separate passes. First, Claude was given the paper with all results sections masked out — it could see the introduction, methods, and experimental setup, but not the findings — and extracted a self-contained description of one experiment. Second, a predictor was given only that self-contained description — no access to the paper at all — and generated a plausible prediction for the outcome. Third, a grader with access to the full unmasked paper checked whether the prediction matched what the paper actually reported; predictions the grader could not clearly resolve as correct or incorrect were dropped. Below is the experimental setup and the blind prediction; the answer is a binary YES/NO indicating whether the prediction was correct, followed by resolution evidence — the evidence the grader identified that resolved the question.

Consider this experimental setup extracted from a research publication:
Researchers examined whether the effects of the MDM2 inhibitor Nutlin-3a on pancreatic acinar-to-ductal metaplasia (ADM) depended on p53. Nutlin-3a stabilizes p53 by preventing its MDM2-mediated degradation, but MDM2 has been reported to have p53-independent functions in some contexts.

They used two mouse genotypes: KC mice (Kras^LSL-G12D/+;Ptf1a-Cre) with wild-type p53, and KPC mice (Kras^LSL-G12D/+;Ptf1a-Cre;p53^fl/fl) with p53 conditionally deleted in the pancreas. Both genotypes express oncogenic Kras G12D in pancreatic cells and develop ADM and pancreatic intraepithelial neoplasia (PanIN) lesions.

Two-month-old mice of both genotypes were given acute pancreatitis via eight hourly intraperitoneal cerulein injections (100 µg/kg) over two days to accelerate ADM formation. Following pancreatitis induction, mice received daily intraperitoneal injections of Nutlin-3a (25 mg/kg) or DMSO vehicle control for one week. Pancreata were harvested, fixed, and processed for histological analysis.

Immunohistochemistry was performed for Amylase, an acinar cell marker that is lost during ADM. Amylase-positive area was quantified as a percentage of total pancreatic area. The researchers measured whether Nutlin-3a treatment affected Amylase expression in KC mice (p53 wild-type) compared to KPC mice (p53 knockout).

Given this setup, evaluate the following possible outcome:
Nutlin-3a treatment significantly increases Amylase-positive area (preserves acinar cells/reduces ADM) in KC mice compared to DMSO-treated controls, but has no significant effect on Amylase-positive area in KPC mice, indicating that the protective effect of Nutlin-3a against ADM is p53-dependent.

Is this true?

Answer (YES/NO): YES